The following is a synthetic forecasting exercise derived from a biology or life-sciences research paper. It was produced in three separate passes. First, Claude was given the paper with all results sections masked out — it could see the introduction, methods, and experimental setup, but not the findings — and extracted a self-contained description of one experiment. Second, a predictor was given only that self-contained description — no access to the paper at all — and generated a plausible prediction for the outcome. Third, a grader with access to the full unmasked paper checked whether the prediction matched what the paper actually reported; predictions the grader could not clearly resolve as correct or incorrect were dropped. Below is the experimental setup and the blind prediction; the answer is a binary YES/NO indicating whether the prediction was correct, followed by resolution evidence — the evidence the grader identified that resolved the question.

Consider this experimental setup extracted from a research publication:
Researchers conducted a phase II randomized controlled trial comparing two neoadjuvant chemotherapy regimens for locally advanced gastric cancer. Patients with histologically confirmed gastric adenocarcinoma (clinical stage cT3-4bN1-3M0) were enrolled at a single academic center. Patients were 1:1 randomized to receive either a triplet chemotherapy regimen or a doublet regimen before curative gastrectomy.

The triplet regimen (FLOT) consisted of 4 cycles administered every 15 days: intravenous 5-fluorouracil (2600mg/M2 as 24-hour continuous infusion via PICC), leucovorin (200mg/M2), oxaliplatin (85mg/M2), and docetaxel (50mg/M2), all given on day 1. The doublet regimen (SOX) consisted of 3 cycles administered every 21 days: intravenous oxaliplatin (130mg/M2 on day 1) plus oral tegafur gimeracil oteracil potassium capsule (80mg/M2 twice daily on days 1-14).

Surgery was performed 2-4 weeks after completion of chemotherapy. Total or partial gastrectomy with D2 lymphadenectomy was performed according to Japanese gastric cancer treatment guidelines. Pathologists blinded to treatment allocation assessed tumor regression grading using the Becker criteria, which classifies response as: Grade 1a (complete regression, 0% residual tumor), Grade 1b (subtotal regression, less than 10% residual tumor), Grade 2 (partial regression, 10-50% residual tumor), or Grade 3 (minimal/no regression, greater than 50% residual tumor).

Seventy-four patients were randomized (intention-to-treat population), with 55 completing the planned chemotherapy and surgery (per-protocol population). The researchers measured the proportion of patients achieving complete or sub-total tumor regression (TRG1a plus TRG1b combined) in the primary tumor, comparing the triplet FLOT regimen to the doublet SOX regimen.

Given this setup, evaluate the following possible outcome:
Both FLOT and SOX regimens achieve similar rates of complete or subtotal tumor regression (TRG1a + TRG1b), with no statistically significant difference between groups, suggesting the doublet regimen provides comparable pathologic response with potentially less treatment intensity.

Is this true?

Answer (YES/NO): YES